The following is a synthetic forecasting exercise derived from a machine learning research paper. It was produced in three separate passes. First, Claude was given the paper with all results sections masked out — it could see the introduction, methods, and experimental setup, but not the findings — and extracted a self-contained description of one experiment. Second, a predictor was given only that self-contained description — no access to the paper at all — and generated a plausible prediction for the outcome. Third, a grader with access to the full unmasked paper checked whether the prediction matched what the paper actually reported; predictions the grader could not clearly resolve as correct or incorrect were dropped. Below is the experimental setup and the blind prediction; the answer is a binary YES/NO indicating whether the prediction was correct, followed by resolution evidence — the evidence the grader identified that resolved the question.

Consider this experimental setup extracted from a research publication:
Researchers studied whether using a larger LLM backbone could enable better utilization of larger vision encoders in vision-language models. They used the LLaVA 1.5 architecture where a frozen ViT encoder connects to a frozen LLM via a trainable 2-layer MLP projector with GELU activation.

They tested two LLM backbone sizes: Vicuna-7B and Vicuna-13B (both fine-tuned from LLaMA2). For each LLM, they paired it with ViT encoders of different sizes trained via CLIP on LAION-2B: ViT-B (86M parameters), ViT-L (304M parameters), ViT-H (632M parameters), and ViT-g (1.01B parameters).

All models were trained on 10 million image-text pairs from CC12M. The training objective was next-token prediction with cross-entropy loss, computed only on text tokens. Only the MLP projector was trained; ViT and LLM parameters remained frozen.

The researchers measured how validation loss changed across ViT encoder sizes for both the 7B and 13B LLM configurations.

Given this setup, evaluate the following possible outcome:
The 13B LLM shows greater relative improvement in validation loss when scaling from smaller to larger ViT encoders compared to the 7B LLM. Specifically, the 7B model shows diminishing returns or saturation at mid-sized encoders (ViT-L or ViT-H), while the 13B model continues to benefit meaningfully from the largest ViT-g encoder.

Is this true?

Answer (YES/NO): NO